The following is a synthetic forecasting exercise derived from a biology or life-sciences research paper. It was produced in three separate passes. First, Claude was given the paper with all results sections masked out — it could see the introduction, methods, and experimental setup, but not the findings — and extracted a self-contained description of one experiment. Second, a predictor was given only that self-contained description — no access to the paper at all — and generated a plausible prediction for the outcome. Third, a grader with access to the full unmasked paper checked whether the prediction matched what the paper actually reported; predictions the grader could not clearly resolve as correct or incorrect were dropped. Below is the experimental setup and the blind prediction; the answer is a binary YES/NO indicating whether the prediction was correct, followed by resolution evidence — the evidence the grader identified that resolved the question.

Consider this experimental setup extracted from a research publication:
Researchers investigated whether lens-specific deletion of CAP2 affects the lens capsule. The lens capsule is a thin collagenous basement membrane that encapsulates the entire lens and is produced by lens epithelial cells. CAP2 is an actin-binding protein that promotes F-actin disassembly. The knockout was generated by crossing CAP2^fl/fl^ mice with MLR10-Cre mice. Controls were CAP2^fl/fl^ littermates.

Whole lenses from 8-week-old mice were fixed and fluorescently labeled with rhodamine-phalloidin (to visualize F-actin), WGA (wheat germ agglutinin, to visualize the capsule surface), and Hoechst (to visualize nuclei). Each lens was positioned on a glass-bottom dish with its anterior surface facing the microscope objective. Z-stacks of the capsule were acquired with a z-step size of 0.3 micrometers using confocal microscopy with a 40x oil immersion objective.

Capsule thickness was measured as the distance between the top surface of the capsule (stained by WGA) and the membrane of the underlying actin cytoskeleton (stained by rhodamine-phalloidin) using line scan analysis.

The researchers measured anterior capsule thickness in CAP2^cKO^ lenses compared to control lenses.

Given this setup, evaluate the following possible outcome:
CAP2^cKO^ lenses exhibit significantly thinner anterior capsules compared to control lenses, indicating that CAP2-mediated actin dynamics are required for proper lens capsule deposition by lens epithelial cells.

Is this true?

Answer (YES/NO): NO